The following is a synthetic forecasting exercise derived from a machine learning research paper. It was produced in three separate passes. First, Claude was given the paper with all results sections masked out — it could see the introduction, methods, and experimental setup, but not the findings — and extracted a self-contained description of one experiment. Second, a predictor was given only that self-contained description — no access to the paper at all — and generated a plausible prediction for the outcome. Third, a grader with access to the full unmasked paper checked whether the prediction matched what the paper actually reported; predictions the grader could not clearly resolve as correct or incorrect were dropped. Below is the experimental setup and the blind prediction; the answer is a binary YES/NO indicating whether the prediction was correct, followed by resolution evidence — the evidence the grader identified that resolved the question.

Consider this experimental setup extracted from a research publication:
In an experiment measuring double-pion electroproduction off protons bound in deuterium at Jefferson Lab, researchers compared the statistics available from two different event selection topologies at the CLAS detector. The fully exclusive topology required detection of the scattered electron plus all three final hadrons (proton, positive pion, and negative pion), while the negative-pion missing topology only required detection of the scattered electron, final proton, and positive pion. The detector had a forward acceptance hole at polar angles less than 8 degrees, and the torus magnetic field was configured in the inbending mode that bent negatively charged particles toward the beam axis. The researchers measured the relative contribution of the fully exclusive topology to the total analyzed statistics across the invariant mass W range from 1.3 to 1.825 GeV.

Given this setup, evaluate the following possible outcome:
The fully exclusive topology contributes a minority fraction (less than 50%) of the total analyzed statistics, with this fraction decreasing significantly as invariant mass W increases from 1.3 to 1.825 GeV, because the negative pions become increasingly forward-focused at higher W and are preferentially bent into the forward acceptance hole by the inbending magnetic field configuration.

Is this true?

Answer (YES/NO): NO